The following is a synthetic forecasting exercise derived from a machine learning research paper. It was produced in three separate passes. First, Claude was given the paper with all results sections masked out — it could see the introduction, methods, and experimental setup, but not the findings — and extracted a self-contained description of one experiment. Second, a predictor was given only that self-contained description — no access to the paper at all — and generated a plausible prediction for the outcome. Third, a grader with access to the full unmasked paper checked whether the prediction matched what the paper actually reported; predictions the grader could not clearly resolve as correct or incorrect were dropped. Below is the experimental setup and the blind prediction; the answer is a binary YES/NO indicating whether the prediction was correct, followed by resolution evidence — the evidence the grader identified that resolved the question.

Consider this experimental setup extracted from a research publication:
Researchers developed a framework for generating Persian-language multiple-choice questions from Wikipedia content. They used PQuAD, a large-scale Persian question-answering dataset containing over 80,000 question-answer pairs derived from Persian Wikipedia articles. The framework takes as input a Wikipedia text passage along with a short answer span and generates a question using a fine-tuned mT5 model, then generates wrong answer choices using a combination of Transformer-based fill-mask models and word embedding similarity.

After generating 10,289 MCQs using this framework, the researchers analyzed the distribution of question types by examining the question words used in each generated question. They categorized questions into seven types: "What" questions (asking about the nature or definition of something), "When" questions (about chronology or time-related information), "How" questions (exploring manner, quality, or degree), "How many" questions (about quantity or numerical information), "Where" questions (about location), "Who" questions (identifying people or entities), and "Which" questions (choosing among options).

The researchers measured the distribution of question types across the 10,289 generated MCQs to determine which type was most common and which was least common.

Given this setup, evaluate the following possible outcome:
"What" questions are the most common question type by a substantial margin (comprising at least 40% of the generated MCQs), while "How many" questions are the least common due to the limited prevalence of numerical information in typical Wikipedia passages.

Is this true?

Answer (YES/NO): NO